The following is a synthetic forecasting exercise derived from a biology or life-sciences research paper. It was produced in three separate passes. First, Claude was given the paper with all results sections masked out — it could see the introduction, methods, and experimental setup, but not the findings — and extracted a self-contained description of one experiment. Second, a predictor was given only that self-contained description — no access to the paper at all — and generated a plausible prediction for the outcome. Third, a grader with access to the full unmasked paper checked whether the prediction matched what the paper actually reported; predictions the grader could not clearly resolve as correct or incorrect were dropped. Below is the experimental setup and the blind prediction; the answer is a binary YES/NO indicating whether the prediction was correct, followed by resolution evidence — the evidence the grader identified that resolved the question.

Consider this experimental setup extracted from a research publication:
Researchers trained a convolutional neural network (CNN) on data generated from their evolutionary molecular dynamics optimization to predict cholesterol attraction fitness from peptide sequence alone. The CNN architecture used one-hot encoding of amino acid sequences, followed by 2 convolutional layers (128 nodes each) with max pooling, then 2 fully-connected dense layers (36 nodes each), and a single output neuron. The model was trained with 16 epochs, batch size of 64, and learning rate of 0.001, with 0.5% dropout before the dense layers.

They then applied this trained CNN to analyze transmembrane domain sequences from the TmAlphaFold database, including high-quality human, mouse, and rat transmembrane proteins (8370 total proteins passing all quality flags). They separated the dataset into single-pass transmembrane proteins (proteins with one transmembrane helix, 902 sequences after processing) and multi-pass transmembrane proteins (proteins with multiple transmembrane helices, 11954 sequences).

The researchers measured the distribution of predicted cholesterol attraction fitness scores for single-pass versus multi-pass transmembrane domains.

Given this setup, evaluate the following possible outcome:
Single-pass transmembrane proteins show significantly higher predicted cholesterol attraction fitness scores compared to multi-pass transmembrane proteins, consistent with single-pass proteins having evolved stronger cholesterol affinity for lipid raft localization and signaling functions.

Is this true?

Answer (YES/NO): NO